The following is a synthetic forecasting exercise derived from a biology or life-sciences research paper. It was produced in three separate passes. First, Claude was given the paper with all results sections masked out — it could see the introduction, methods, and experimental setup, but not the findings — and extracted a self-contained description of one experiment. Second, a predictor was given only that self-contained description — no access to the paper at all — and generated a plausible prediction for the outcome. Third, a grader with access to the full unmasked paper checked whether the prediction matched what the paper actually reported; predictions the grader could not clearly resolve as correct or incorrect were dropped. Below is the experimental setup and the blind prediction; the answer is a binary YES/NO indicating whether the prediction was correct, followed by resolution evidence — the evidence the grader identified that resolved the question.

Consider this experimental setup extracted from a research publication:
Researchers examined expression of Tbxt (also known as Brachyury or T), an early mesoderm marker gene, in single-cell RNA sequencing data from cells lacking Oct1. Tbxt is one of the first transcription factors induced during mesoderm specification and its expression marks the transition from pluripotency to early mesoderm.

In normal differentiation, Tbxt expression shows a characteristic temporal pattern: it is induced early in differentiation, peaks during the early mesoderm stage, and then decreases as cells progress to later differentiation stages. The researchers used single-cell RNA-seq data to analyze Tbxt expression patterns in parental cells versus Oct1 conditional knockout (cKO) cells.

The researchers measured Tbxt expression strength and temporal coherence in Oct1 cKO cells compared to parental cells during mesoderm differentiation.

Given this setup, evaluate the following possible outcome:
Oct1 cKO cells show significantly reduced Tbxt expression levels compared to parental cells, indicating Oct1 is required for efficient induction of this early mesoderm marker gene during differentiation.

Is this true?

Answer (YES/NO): NO